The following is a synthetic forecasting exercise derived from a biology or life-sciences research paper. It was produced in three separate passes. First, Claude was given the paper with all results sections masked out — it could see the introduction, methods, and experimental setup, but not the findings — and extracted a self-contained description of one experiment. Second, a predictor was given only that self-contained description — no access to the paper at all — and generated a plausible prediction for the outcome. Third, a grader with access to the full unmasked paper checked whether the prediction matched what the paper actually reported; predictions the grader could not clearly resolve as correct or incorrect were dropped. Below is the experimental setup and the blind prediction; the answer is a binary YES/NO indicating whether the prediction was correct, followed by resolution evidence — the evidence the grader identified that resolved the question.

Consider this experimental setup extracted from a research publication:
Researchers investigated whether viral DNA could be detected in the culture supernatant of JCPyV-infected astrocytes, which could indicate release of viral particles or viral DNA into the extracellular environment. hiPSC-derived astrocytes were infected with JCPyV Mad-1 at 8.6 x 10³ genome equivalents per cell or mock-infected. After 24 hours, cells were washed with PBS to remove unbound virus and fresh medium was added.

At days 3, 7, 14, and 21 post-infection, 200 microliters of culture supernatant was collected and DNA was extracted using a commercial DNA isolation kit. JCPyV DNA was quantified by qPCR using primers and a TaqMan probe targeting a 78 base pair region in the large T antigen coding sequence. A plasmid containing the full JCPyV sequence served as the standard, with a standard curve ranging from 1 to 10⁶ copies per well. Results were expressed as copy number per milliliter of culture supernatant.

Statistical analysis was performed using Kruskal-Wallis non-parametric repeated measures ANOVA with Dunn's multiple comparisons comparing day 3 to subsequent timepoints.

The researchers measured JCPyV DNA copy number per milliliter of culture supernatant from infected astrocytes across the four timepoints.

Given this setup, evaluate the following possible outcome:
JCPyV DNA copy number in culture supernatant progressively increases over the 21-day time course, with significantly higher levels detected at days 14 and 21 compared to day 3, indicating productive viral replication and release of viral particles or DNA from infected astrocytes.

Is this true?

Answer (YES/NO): YES